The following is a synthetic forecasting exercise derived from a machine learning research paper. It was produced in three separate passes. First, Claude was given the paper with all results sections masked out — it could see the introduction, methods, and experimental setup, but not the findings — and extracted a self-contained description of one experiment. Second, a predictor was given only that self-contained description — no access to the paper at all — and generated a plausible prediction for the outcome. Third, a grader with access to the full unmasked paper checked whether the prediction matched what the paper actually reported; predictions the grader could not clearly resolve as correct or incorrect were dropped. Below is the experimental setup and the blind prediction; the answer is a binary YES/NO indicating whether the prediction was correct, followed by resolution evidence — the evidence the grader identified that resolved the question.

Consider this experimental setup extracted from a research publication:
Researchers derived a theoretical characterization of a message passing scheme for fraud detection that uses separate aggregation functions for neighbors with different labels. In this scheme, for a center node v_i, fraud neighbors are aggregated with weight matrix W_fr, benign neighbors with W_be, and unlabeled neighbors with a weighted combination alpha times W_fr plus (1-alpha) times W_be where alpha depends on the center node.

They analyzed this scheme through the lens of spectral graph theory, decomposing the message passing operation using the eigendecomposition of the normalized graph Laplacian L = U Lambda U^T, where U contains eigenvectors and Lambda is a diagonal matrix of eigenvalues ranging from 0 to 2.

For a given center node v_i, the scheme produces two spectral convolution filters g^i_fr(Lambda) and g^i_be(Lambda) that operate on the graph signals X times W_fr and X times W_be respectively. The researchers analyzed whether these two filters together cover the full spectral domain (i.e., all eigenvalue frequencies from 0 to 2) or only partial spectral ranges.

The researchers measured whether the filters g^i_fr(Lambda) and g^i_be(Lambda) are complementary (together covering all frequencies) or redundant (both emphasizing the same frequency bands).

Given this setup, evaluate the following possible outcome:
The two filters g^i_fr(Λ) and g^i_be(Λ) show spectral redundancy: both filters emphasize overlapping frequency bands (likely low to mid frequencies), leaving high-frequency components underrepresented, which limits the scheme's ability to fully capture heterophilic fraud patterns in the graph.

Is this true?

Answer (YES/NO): NO